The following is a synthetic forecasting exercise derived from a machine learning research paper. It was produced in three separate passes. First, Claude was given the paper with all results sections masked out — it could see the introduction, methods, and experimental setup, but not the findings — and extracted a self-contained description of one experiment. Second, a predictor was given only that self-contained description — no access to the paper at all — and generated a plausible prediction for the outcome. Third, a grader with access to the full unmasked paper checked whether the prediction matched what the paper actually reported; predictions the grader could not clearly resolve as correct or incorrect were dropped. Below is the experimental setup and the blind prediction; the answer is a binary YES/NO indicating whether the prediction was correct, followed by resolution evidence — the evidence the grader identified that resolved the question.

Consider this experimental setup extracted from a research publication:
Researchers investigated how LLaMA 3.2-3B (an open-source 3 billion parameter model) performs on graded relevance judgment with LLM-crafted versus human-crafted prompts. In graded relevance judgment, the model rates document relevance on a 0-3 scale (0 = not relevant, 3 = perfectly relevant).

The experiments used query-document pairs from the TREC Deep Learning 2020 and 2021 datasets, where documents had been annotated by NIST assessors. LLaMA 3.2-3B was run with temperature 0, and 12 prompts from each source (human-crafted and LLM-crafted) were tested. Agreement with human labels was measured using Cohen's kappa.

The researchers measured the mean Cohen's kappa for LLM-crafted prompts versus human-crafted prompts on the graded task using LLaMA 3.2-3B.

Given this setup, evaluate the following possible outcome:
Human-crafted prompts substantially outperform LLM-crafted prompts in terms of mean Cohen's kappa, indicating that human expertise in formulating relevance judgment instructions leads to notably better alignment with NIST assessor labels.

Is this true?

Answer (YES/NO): YES